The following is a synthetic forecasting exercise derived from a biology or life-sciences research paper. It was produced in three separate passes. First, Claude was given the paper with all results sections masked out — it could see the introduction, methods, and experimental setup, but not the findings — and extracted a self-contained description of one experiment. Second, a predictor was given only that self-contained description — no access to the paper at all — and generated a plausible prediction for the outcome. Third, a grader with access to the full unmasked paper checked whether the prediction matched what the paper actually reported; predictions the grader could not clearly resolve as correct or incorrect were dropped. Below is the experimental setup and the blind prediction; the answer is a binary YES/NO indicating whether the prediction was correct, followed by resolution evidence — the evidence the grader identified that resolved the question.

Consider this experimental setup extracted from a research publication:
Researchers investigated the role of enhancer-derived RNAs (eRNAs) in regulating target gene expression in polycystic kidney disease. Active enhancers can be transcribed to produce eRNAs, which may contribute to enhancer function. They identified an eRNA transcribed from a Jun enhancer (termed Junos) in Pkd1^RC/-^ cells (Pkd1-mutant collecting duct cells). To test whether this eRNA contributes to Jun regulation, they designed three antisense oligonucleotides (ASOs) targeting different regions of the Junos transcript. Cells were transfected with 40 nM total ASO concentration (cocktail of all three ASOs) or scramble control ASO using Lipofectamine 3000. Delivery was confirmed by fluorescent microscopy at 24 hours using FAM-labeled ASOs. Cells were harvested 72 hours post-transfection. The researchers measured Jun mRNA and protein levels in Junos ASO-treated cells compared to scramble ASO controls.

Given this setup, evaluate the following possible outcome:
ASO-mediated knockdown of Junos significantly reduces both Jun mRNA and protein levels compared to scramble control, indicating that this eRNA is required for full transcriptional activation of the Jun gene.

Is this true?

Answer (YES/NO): NO